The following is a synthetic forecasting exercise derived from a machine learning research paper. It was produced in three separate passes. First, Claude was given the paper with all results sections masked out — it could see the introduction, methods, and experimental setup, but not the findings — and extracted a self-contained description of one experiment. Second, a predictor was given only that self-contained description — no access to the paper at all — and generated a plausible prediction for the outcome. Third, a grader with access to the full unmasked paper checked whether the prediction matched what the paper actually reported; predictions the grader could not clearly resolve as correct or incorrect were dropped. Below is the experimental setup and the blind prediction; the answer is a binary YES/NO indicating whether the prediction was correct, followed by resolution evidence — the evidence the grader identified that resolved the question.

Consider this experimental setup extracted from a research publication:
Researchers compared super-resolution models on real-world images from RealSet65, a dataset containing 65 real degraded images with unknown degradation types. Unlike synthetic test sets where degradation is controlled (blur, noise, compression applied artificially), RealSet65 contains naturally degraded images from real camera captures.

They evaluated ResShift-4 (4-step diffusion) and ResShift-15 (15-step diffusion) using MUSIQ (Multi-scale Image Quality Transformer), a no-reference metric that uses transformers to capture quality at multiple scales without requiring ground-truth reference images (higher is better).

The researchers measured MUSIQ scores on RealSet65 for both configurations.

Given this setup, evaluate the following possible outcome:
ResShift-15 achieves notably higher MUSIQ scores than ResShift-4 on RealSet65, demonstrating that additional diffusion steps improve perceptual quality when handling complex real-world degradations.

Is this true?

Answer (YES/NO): NO